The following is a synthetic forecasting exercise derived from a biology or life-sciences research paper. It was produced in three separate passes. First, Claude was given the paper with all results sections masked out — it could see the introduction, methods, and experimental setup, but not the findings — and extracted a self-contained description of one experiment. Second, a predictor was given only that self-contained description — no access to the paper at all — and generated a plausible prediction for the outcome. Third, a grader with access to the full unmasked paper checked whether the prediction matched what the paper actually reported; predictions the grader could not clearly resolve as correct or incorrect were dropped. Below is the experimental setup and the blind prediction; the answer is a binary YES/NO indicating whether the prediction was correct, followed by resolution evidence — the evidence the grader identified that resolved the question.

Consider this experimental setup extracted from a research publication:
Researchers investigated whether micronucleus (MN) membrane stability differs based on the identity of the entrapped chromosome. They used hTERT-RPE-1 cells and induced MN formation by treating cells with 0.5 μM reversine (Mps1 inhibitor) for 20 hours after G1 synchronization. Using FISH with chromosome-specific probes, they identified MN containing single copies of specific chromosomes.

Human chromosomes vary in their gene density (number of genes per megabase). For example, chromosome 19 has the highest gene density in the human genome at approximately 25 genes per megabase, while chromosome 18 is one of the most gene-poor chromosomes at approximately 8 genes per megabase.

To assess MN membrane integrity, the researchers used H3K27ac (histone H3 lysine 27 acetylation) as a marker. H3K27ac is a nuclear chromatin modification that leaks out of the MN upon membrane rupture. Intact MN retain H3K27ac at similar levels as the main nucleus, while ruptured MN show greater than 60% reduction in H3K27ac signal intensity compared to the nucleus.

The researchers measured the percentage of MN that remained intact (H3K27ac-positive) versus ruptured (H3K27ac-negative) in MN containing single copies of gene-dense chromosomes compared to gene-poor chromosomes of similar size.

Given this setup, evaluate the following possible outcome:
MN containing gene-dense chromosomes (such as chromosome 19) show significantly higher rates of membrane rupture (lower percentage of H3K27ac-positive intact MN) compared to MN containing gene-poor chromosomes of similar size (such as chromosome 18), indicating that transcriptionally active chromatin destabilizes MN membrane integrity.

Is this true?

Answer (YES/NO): NO